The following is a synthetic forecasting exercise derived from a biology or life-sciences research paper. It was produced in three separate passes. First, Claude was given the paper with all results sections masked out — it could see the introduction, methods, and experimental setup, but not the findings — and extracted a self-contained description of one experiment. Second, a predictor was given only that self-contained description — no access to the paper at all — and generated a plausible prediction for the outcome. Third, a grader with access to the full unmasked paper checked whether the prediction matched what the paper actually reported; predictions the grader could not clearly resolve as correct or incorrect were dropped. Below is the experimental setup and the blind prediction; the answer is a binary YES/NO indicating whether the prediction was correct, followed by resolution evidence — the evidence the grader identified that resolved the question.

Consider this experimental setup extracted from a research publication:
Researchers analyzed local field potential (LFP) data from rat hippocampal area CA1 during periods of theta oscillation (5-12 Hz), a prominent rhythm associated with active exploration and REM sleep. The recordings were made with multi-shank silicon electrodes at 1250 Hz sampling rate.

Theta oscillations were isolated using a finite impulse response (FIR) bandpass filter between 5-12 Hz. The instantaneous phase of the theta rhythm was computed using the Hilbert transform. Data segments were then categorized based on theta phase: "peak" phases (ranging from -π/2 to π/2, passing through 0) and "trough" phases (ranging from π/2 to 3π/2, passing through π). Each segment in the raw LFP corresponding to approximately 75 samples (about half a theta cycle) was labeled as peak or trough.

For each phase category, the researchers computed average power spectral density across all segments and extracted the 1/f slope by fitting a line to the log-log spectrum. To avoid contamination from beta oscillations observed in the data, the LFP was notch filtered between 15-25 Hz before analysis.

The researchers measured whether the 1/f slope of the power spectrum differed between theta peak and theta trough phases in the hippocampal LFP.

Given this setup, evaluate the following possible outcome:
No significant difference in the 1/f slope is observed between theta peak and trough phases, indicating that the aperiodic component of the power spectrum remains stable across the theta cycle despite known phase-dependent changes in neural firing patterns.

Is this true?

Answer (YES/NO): NO